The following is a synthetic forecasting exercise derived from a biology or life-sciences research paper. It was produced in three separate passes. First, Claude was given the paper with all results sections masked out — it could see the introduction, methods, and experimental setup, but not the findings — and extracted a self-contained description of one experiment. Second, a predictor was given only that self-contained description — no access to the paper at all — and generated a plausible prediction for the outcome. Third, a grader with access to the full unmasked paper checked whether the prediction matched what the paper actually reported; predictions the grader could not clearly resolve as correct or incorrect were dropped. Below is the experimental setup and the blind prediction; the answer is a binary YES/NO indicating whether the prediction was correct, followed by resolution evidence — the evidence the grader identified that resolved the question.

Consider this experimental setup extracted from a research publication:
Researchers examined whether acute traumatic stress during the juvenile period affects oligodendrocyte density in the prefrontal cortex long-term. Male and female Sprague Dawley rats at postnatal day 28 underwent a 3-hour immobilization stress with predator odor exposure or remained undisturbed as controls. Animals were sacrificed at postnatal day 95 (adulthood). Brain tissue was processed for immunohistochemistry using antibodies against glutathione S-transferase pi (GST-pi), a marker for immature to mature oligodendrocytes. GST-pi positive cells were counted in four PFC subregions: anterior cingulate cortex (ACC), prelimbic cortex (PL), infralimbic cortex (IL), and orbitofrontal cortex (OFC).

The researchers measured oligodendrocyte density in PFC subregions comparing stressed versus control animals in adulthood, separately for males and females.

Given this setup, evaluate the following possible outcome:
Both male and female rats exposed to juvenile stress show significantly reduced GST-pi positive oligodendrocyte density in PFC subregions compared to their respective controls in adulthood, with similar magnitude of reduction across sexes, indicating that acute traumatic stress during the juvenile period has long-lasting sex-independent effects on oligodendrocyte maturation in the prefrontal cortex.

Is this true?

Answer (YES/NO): NO